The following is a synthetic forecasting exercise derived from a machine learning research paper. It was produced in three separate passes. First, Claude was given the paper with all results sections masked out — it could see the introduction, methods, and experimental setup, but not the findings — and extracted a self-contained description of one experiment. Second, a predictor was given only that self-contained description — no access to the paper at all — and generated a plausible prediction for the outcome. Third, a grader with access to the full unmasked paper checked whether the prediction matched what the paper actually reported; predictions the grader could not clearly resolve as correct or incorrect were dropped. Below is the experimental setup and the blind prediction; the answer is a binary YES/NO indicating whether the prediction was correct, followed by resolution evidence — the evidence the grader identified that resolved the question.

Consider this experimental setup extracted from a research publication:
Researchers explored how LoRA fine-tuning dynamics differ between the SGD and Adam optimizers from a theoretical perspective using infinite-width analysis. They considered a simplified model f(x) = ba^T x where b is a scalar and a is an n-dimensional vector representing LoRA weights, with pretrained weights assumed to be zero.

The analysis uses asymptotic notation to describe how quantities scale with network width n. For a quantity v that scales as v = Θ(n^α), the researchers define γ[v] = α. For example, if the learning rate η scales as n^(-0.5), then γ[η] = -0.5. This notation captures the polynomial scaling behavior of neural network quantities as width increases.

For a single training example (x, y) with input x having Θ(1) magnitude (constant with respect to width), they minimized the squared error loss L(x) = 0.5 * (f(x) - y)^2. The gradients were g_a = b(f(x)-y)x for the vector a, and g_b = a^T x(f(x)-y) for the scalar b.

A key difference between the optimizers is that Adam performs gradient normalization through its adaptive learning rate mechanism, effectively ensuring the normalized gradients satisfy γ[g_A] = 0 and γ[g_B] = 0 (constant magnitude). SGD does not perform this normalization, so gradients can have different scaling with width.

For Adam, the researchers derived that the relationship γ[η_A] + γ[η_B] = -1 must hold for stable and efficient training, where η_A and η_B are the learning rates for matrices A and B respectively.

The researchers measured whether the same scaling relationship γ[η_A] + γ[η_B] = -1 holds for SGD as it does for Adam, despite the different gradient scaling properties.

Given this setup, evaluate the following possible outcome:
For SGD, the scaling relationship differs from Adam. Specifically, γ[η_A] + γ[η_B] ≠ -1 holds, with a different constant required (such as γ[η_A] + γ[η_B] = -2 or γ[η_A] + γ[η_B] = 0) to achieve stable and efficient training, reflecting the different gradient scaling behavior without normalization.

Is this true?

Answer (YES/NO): NO